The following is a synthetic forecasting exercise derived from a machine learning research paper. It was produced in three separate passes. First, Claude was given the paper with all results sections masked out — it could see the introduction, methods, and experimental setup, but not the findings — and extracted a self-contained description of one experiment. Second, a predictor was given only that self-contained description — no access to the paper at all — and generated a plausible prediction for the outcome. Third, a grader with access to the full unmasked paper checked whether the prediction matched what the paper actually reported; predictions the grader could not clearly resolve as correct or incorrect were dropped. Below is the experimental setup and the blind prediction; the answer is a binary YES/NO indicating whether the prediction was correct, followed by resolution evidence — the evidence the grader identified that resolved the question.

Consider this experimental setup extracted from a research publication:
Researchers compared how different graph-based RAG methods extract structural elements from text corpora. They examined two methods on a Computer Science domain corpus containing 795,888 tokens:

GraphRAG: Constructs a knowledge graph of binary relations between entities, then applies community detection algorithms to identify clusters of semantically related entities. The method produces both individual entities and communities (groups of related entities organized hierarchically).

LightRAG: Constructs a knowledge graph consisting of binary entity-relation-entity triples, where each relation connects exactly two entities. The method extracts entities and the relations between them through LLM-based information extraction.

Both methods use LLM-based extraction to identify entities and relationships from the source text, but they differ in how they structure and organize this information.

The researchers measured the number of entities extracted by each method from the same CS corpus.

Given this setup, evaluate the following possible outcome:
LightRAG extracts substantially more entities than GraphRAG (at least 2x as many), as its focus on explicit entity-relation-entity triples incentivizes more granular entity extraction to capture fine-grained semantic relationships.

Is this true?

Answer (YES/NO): YES